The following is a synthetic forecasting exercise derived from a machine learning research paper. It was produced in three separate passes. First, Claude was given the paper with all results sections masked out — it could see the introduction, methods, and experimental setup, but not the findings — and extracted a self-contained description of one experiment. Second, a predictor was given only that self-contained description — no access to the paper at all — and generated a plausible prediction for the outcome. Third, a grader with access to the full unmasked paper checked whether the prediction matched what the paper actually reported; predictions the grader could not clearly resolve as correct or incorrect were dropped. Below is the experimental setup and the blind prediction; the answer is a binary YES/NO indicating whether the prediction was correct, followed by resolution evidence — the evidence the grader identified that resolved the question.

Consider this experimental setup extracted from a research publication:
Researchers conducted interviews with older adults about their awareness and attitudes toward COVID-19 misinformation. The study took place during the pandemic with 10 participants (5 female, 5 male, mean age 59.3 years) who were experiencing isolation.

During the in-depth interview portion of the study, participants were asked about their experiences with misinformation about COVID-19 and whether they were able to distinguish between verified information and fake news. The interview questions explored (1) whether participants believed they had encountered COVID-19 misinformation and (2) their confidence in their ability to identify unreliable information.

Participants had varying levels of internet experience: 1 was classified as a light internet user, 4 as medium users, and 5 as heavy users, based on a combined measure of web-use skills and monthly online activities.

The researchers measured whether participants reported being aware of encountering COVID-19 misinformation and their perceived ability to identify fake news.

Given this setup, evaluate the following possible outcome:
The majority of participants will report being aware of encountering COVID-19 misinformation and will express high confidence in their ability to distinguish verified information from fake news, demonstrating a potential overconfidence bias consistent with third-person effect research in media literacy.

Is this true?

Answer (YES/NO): NO